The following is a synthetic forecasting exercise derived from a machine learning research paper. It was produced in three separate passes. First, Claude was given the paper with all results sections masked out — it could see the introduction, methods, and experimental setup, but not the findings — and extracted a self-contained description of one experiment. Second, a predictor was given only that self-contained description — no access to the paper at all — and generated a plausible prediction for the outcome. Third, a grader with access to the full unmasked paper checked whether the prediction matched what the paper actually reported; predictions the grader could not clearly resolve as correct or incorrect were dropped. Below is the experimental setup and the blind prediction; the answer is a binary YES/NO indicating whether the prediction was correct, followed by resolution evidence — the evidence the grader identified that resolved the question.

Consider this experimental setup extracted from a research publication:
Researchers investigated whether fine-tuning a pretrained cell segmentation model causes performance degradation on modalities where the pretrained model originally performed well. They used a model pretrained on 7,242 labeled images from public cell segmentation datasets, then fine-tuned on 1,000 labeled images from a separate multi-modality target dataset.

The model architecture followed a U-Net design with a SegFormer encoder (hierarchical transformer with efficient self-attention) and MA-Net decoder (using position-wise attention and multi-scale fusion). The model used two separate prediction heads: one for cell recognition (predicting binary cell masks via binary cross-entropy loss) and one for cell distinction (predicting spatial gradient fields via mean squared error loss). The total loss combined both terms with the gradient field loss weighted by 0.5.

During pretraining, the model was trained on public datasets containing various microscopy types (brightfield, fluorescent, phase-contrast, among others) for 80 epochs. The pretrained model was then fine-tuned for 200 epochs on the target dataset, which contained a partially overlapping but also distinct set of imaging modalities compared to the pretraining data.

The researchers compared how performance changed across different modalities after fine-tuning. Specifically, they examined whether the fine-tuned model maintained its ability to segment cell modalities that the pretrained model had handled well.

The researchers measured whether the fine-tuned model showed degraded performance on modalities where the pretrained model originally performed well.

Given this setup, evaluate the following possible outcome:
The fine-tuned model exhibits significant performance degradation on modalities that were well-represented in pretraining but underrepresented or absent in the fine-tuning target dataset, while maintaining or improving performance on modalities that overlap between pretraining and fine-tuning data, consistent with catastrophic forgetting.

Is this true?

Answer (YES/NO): YES